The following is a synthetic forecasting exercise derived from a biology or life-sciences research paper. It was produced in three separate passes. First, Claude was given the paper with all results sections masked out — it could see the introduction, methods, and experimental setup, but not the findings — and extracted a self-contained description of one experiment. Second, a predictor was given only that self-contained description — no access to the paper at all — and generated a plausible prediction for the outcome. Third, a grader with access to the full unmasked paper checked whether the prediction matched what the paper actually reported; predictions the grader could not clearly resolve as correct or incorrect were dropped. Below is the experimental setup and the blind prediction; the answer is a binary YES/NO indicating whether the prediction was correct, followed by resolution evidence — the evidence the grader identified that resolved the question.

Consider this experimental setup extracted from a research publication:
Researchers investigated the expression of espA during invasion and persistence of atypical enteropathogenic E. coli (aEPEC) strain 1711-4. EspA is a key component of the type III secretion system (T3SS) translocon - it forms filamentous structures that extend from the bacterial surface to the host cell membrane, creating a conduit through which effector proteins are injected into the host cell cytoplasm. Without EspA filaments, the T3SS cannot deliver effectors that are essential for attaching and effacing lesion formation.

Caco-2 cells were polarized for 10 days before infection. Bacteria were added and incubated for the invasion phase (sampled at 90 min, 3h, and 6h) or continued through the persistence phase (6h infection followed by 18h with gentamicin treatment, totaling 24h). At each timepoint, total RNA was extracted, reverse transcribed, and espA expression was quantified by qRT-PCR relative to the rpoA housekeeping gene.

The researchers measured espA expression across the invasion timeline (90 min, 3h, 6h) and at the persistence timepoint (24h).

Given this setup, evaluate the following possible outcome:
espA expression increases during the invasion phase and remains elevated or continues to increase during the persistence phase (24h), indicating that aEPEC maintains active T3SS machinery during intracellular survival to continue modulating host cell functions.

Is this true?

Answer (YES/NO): NO